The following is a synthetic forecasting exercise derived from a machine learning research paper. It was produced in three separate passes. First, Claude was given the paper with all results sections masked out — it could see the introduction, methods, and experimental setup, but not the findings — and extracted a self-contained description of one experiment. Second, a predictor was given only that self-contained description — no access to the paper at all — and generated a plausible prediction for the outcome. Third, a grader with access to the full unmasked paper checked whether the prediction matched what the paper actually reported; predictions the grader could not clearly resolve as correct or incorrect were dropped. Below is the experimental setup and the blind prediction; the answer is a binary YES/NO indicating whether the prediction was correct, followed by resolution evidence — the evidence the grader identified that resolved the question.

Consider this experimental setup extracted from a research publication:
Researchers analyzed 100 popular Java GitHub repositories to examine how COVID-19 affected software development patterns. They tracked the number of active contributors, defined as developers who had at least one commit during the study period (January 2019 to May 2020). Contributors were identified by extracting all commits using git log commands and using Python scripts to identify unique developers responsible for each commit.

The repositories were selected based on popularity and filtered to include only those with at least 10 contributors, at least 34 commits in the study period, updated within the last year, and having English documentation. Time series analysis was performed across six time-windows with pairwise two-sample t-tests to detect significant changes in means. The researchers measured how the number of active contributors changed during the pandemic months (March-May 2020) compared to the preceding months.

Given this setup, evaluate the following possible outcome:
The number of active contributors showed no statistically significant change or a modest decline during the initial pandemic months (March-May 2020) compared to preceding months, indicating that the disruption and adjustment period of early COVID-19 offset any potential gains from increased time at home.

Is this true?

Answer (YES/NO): NO